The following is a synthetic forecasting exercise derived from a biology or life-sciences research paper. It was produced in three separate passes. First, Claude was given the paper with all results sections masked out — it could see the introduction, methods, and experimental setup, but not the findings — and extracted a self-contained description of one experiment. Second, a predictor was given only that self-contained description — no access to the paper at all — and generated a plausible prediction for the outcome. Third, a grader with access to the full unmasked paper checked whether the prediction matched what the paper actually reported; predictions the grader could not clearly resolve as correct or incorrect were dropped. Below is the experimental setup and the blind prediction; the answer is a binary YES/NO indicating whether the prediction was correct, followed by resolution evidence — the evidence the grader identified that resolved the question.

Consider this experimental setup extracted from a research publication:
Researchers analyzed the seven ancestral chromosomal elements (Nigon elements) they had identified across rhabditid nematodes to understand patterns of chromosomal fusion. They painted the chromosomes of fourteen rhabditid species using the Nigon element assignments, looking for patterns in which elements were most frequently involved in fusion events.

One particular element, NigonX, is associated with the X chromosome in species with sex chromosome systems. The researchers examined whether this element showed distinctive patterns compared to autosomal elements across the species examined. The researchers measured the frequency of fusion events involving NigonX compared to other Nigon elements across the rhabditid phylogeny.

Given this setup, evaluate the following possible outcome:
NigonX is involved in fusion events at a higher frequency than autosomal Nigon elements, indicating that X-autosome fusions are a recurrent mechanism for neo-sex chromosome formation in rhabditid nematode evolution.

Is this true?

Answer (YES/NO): YES